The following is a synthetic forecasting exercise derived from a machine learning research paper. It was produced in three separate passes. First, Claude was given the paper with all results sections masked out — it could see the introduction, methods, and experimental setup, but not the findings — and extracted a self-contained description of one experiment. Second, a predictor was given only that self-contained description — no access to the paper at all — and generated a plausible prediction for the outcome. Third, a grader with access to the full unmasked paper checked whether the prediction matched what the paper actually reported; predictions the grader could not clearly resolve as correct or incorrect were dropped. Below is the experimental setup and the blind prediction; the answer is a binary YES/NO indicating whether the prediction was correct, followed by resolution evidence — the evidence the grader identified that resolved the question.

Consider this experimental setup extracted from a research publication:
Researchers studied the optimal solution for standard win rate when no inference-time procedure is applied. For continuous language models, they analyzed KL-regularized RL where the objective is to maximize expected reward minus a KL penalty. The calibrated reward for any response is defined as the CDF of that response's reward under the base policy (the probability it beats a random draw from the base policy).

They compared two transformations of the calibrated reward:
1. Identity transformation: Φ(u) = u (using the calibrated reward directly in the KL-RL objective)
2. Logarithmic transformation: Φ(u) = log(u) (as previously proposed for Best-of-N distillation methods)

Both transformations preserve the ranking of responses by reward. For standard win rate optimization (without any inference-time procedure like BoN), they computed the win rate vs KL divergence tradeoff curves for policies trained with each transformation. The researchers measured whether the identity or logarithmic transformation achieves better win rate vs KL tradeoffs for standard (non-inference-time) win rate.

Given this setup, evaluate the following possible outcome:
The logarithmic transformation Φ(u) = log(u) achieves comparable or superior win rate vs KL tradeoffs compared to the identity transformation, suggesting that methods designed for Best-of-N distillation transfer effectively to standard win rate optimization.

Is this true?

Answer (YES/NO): YES